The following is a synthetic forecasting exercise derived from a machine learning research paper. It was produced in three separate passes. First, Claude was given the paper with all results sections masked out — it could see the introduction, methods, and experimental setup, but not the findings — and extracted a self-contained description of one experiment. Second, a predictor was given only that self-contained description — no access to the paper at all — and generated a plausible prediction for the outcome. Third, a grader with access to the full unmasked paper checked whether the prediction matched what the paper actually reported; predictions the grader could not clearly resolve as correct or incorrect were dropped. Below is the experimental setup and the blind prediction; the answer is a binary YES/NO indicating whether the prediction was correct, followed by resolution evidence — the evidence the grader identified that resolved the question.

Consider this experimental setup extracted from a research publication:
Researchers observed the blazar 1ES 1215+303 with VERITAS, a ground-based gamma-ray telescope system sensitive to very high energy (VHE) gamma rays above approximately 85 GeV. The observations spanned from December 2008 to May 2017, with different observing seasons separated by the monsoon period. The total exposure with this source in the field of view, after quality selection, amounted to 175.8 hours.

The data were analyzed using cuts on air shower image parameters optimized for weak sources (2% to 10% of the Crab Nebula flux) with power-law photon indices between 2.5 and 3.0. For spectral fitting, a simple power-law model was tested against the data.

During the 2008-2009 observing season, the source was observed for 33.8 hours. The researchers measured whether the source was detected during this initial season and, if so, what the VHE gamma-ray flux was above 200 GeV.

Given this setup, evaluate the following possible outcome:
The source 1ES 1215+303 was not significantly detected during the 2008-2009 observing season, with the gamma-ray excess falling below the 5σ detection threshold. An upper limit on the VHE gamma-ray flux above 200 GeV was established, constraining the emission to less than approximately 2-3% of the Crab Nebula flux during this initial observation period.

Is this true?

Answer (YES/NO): YES